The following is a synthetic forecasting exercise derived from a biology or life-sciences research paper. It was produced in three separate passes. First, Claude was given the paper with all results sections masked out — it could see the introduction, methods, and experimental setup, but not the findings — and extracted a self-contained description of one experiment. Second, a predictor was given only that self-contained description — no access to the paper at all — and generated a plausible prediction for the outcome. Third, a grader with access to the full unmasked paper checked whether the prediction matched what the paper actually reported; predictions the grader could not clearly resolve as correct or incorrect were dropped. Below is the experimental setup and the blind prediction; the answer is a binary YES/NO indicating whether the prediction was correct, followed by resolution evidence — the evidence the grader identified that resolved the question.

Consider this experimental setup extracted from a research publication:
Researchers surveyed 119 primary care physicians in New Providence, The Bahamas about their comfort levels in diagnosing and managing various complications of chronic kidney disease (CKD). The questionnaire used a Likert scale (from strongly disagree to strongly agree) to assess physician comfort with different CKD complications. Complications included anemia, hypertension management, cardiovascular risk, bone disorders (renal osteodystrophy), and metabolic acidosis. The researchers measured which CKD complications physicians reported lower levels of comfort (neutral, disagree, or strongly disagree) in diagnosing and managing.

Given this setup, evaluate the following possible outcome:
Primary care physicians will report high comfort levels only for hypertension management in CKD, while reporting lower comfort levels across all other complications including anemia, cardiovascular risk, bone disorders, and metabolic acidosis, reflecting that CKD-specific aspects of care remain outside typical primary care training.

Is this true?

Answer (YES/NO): NO